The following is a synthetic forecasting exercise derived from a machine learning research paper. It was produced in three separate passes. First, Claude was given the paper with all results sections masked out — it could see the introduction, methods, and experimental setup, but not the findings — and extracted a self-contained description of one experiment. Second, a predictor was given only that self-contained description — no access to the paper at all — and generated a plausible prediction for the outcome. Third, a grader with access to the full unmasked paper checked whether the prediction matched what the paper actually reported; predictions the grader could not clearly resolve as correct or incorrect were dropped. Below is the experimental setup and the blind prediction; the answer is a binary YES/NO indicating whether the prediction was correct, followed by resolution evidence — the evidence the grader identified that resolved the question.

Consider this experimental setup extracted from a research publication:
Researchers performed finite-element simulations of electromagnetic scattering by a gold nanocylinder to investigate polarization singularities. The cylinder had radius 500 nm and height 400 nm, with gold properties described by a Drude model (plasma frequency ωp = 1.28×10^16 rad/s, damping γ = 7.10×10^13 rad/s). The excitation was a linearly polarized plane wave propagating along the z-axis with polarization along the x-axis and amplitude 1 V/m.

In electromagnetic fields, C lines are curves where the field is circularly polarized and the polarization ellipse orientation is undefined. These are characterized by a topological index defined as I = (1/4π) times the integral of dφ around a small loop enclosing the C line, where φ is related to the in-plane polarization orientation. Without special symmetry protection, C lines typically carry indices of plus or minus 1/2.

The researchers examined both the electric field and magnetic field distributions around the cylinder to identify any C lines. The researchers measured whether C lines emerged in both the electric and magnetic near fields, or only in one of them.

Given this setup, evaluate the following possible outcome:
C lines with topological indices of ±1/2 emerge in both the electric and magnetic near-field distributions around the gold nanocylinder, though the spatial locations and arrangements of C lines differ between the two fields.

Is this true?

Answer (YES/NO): YES